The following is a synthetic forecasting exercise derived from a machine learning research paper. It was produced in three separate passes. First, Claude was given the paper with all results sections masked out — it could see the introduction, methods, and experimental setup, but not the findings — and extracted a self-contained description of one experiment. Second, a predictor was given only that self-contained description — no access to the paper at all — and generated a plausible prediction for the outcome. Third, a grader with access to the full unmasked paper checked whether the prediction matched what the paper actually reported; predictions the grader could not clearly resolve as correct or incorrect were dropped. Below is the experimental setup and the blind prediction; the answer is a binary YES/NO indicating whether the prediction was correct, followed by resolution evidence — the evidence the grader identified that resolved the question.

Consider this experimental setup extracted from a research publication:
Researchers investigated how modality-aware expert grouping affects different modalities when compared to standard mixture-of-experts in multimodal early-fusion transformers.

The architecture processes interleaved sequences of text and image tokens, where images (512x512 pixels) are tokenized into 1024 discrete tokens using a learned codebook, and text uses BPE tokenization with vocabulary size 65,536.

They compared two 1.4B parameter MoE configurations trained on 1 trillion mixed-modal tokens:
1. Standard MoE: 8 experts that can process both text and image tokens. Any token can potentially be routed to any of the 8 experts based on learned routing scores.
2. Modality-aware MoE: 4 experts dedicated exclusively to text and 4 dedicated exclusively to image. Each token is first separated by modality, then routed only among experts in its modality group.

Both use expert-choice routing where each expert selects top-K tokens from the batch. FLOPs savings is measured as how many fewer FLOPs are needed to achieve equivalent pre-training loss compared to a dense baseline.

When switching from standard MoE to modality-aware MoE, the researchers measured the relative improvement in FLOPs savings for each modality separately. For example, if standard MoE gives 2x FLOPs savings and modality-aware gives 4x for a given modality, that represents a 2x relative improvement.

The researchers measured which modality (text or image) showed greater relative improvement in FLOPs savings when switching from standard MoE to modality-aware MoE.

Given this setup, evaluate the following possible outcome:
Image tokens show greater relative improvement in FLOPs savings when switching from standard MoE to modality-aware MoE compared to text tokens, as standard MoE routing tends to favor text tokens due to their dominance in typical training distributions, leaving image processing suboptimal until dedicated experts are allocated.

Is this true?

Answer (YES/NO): YES